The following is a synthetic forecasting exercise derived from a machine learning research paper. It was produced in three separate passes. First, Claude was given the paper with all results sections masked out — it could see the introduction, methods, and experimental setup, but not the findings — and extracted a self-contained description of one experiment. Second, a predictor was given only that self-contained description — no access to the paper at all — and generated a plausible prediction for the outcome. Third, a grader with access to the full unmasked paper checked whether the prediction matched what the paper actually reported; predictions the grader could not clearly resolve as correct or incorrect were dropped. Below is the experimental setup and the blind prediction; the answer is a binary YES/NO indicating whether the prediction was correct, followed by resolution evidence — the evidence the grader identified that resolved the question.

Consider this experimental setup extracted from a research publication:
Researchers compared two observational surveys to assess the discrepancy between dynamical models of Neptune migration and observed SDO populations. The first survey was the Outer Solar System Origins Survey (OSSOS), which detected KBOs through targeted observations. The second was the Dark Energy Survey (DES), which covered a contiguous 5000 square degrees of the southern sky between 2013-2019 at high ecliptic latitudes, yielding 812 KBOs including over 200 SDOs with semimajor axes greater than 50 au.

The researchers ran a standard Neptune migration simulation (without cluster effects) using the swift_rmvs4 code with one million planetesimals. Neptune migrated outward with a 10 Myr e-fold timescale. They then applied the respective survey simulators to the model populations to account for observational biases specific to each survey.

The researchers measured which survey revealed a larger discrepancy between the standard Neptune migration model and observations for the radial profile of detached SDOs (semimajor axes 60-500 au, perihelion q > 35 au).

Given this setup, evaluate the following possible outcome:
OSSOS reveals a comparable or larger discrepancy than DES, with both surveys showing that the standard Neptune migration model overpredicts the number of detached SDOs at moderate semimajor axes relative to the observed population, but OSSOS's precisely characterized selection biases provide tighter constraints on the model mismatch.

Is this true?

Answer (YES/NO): NO